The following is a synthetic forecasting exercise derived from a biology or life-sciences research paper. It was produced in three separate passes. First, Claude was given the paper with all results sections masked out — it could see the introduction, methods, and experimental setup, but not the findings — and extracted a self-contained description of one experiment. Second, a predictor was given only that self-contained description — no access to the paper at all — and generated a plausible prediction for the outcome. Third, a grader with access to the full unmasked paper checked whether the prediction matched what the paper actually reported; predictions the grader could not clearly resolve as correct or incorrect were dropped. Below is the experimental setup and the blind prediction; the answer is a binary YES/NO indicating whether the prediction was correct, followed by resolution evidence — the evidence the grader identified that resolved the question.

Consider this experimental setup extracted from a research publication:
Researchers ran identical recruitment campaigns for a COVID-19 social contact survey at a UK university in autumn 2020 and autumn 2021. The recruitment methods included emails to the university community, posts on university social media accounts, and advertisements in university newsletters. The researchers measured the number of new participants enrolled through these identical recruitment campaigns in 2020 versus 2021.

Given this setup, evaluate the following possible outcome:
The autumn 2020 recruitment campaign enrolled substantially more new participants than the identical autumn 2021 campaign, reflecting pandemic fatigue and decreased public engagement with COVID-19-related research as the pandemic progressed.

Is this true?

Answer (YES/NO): YES